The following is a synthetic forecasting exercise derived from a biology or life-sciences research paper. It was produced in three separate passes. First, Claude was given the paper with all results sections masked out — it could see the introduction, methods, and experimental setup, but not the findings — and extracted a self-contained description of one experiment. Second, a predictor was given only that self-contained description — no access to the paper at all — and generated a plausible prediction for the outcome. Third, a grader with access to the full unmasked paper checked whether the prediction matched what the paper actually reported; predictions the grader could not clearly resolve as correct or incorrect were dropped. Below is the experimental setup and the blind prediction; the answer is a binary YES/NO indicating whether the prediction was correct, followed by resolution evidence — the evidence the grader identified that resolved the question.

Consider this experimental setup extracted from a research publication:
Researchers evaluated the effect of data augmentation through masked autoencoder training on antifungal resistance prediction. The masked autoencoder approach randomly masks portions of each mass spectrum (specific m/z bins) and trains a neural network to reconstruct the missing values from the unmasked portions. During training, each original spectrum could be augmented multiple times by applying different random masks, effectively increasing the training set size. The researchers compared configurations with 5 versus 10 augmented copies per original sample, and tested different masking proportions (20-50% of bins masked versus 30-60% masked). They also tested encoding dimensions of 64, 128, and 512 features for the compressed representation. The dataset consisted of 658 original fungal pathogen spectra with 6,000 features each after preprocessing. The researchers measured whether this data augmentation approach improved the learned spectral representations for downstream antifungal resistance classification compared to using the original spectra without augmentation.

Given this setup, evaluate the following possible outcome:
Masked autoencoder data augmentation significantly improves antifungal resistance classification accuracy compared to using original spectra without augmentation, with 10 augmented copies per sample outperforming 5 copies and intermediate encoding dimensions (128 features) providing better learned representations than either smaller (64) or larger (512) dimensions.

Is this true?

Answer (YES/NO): NO